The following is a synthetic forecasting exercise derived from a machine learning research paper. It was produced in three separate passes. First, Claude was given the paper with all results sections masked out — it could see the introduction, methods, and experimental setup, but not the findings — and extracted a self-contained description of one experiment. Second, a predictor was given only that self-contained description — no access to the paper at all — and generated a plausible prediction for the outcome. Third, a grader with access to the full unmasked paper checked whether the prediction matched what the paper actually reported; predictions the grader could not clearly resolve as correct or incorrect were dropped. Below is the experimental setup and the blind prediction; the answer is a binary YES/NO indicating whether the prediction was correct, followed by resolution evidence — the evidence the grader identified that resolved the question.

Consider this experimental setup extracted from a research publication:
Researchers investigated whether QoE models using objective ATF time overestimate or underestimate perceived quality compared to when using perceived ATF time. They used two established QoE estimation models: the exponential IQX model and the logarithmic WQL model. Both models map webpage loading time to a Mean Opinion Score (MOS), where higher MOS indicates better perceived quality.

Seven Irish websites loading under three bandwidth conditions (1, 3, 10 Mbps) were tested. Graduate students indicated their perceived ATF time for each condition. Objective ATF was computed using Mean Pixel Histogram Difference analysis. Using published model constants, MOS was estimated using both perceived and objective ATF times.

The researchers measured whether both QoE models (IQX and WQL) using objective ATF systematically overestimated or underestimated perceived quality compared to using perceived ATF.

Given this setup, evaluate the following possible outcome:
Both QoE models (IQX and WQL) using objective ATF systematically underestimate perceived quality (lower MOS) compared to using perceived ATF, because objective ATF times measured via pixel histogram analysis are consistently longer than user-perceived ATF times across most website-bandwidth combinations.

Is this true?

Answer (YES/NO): YES